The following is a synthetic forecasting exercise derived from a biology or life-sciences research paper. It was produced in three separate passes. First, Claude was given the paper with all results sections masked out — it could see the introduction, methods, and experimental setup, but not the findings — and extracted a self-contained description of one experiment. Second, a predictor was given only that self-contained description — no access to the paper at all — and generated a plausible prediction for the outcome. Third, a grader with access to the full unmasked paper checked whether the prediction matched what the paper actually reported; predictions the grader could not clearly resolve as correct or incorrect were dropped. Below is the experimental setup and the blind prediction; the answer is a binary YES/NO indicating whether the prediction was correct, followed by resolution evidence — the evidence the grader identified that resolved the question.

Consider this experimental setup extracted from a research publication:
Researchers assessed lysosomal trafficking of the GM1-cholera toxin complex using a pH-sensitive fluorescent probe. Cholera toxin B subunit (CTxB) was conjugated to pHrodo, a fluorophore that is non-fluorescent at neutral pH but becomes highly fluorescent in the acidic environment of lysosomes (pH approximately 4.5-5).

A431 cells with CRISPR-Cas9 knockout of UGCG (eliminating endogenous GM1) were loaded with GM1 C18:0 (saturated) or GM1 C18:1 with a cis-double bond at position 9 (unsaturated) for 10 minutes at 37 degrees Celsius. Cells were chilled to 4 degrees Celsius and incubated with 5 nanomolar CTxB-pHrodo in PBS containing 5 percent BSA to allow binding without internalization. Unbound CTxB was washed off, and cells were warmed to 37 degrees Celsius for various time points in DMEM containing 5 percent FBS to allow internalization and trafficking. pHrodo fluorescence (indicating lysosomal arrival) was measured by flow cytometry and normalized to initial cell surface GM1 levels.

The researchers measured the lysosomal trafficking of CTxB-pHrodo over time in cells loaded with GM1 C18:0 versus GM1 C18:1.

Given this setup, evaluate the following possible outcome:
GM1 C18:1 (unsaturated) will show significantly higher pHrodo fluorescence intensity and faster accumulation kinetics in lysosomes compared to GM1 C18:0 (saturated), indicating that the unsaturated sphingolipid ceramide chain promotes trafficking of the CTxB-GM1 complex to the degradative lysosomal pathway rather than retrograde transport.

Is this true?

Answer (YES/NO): NO